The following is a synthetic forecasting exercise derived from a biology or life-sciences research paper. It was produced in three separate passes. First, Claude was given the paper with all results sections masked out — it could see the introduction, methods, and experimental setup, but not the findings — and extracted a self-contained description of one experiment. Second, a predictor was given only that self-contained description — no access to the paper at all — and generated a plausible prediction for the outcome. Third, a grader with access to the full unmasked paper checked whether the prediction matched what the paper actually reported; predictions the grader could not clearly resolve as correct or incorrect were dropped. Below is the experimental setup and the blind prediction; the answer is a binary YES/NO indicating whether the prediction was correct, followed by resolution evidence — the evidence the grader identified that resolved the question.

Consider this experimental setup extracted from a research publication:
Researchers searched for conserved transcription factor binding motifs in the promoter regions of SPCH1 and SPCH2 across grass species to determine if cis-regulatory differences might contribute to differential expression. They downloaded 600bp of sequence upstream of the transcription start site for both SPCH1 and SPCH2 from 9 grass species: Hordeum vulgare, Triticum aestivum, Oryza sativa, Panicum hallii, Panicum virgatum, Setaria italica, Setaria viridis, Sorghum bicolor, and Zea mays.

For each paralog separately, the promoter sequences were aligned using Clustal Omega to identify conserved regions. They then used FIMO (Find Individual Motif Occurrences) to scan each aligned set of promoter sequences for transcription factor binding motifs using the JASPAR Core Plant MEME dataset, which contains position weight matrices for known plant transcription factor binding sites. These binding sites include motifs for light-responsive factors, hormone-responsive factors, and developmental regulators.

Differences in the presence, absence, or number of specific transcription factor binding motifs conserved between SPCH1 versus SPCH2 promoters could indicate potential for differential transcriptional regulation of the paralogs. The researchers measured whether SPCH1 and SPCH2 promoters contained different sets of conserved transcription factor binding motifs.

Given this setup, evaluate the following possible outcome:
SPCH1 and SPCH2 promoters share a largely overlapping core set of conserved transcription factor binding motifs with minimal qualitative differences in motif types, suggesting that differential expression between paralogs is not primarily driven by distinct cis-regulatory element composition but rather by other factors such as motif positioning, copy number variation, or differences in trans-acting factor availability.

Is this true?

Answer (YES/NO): NO